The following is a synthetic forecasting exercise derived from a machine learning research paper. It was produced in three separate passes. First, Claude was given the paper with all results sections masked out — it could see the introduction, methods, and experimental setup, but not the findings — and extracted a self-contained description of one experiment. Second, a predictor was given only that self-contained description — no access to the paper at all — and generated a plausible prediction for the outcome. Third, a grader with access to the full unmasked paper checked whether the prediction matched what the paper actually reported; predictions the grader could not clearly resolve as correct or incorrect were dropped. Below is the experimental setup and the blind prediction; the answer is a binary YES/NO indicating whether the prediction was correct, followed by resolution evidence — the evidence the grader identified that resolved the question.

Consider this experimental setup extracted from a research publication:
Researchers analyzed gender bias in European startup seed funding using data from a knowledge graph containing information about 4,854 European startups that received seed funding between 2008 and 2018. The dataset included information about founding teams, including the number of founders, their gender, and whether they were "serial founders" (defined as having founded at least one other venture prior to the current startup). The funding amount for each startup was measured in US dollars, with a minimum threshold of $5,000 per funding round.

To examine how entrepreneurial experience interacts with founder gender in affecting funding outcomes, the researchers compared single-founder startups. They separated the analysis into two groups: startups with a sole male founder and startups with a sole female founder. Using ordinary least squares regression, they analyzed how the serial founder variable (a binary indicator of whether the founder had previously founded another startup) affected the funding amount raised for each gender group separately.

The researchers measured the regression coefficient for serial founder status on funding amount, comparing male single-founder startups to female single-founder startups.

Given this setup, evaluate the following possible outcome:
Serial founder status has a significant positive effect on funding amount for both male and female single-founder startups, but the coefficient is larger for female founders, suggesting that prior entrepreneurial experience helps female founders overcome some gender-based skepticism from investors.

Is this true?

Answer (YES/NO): YES